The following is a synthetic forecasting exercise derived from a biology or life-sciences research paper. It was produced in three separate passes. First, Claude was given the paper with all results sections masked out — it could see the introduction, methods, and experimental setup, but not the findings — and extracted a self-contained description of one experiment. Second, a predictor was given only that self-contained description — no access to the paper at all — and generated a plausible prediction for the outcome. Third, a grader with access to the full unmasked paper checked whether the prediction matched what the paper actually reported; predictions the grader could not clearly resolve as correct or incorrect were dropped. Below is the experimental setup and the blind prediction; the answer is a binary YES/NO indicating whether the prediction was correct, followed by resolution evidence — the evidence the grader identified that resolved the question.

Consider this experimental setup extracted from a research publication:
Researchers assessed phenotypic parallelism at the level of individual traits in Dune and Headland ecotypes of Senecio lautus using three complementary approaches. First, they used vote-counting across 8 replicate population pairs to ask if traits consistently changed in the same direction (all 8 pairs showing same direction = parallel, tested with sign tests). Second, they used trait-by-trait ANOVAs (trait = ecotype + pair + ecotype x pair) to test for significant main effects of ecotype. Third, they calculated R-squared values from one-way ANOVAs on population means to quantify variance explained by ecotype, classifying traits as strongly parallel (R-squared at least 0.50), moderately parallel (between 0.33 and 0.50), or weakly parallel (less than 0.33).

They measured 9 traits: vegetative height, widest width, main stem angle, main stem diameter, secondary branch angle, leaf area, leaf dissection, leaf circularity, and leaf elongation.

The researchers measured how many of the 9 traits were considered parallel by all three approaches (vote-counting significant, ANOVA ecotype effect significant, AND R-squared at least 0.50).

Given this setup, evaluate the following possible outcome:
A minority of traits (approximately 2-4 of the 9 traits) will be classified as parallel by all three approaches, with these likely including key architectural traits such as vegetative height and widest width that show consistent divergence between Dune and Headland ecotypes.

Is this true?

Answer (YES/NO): NO